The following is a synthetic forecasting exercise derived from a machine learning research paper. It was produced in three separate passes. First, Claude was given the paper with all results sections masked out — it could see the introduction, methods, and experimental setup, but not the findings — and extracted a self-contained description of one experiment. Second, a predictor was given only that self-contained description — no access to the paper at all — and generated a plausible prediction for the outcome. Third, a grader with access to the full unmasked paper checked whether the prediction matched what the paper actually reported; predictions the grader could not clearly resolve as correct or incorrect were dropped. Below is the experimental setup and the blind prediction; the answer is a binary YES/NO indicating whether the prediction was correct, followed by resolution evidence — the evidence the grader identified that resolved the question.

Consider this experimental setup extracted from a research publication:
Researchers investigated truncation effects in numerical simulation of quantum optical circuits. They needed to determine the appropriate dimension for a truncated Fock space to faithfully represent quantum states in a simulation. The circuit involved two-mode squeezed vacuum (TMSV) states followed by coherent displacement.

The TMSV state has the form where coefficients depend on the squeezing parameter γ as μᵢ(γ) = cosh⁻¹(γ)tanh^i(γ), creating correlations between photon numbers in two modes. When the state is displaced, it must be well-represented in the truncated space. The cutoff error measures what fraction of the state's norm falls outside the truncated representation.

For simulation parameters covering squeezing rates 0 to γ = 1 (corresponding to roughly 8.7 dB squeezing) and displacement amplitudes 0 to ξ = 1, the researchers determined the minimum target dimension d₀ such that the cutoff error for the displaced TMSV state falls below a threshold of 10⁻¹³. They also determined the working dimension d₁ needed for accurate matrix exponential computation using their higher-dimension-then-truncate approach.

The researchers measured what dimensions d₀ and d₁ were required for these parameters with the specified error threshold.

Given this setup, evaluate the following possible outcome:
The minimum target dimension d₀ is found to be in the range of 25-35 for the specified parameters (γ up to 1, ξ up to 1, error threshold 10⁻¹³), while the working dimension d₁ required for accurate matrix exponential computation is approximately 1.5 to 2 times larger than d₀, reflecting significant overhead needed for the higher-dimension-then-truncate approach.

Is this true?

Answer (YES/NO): NO